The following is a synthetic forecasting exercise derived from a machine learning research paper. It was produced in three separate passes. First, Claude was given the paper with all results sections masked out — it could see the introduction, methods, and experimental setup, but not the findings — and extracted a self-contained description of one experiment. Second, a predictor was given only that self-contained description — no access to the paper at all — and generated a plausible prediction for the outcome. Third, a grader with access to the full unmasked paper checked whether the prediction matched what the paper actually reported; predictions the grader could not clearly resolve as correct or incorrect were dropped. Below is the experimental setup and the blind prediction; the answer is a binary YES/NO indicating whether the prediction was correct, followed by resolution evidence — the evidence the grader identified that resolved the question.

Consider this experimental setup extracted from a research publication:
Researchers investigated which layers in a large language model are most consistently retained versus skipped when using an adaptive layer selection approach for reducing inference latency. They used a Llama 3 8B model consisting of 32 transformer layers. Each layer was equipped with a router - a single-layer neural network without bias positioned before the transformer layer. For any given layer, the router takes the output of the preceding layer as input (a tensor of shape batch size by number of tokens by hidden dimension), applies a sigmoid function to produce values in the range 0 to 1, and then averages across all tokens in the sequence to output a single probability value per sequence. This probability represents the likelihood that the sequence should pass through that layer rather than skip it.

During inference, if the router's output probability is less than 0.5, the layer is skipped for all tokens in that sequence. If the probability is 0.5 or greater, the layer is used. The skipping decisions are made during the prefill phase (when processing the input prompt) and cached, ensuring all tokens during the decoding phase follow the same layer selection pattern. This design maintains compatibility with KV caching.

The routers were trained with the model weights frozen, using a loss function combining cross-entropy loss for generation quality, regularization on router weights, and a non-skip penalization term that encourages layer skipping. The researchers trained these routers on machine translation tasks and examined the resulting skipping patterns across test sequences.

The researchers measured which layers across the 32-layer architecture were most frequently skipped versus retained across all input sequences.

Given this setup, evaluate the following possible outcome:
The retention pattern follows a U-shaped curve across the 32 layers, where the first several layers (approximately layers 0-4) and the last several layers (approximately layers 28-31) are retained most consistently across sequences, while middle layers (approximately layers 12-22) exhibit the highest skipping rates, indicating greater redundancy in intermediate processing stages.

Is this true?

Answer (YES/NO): NO